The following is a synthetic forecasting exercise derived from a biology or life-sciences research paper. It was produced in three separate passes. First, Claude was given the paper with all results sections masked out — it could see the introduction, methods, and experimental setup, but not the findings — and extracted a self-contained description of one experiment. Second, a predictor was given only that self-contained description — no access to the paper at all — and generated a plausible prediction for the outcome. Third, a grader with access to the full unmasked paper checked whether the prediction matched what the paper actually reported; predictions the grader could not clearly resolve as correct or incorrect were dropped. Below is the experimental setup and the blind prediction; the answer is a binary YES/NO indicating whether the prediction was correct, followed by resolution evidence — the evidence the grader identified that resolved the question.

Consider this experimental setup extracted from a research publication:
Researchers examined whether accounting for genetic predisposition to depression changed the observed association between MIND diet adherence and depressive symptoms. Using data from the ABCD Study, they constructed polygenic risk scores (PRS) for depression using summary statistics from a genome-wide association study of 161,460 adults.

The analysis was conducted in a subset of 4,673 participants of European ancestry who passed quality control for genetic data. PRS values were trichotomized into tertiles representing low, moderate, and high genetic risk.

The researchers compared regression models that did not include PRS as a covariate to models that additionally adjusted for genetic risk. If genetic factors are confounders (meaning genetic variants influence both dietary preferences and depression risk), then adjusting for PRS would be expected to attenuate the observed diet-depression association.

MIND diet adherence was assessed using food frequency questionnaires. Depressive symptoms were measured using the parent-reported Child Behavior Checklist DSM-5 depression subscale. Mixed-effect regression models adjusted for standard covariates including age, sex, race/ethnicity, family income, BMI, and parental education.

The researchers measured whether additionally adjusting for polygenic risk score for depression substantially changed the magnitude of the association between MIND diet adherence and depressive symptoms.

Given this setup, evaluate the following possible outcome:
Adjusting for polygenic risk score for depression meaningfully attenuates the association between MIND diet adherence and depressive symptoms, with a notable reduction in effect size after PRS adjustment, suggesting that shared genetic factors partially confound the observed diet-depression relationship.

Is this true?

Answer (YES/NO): NO